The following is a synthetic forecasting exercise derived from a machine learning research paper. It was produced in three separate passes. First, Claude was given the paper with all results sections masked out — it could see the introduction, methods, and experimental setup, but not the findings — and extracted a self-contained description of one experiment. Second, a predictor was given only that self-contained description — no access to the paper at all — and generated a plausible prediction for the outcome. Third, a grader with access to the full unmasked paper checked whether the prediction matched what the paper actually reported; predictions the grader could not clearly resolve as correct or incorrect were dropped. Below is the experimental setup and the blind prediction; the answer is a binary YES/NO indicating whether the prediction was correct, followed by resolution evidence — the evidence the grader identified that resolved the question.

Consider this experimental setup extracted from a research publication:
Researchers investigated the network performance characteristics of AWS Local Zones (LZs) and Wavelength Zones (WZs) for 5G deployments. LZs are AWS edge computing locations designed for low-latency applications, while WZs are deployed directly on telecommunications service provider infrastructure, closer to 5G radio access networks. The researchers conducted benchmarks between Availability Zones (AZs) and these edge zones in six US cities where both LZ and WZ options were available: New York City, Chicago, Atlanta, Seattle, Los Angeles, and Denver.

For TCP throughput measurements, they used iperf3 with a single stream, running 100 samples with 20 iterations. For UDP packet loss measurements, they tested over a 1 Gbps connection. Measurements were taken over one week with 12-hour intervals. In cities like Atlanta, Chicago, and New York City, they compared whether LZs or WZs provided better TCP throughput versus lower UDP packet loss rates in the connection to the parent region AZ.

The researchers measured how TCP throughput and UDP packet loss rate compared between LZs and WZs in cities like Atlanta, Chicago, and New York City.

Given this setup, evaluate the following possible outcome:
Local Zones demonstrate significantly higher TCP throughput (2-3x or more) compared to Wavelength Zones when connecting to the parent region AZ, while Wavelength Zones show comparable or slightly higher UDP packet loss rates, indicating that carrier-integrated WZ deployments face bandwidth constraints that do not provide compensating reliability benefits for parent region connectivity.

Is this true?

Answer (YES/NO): NO